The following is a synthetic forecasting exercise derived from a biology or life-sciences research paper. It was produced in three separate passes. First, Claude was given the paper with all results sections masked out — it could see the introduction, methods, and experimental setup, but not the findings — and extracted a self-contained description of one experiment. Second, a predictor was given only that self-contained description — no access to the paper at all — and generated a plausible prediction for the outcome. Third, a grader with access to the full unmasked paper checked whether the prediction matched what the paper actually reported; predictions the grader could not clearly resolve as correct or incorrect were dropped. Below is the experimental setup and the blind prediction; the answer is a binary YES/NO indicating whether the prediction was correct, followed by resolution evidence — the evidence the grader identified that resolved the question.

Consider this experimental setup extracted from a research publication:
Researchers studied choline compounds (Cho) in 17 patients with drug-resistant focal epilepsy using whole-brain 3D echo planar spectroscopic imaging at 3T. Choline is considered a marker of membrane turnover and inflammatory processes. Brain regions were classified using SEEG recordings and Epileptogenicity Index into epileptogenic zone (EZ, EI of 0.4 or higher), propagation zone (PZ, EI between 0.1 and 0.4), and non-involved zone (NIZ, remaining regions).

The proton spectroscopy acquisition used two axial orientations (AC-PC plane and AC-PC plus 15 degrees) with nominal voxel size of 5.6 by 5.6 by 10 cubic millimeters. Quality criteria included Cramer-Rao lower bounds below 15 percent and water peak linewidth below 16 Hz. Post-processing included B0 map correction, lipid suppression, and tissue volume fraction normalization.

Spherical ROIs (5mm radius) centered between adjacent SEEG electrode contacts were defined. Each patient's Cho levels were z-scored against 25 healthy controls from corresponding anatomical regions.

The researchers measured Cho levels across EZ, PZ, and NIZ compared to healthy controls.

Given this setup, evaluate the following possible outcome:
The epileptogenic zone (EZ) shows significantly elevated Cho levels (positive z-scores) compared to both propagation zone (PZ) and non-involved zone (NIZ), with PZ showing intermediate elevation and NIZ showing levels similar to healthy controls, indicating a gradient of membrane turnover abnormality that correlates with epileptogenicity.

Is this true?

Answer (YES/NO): NO